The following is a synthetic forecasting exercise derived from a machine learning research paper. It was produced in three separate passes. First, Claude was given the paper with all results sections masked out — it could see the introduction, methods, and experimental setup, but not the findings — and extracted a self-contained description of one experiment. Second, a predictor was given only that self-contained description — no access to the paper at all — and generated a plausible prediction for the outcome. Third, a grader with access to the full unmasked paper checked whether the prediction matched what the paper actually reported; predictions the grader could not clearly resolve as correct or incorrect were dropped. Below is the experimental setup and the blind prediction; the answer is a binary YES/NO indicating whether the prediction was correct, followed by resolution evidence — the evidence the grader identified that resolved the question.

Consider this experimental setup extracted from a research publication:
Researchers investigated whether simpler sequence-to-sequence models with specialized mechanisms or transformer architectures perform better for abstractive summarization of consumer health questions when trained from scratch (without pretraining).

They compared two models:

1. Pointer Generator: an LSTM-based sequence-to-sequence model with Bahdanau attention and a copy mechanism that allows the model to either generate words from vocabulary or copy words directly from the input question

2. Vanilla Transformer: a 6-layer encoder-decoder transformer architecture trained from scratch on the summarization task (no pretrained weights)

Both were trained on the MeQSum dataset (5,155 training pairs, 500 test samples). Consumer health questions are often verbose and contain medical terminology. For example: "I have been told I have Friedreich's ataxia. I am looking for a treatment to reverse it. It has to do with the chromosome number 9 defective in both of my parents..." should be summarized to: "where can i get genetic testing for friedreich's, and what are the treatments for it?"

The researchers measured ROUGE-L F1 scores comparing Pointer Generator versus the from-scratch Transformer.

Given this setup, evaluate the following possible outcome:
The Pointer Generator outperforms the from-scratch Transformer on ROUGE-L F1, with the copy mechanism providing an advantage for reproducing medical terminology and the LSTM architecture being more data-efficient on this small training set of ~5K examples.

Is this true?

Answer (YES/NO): YES